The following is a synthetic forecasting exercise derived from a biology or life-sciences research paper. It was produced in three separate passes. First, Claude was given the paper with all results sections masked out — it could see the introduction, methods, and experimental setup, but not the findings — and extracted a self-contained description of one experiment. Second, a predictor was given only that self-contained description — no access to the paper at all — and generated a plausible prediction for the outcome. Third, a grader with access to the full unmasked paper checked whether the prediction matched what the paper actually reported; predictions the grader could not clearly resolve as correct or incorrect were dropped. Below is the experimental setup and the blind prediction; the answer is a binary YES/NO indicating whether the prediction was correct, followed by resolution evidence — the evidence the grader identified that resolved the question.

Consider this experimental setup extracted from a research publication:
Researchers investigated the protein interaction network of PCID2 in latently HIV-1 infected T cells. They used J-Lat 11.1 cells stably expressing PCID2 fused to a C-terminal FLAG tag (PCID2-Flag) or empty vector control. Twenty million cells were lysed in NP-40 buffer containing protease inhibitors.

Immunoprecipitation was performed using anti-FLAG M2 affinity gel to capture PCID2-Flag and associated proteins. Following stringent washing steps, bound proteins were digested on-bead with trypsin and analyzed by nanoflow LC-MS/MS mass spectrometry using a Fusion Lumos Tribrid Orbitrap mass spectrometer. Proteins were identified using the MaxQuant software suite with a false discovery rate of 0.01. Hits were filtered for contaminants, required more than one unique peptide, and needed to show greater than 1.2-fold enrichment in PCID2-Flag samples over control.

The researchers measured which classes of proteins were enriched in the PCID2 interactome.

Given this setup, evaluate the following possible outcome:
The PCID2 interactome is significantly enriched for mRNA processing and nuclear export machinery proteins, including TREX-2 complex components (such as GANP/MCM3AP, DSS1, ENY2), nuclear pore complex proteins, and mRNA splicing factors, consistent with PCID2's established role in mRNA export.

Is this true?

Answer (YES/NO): NO